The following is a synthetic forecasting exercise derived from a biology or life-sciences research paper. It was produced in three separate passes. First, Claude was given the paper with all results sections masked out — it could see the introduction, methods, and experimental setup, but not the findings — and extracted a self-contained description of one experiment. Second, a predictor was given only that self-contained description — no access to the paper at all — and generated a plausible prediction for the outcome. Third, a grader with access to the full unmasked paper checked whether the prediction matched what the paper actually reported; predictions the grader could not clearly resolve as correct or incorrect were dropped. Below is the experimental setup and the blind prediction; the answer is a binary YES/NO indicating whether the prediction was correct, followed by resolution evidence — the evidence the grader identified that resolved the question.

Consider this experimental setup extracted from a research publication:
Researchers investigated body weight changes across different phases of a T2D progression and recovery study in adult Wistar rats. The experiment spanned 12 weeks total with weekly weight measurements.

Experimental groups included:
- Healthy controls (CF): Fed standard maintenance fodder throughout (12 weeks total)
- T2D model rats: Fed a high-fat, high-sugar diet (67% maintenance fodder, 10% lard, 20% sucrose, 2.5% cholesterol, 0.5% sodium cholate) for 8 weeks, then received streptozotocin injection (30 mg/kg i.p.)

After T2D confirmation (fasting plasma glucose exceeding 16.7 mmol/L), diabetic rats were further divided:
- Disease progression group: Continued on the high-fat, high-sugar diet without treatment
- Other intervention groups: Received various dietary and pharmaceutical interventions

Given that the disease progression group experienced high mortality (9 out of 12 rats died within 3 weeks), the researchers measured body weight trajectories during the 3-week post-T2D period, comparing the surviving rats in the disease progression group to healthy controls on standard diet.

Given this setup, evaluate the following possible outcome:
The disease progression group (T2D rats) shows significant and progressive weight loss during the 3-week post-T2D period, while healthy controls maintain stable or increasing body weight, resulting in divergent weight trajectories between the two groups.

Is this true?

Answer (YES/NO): YES